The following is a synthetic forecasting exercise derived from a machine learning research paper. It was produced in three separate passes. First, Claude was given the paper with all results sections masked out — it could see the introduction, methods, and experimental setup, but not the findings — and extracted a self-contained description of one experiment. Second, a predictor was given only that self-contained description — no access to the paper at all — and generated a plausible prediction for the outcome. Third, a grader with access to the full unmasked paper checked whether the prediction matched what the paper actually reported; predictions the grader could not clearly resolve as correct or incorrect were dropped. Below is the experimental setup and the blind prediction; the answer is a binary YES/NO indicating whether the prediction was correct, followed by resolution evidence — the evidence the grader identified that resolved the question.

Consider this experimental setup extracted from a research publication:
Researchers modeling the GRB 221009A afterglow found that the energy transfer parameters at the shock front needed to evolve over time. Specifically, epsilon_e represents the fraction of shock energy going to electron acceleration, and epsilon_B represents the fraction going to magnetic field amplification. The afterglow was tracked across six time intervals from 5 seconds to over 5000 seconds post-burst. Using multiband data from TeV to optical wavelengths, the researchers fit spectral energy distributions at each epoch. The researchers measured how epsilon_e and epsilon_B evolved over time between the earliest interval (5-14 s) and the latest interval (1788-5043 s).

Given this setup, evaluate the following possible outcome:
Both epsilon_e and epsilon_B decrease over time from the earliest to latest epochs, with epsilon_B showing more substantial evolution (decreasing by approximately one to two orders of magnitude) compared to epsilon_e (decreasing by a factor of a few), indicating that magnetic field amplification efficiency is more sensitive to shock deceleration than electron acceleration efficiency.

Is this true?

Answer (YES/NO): NO